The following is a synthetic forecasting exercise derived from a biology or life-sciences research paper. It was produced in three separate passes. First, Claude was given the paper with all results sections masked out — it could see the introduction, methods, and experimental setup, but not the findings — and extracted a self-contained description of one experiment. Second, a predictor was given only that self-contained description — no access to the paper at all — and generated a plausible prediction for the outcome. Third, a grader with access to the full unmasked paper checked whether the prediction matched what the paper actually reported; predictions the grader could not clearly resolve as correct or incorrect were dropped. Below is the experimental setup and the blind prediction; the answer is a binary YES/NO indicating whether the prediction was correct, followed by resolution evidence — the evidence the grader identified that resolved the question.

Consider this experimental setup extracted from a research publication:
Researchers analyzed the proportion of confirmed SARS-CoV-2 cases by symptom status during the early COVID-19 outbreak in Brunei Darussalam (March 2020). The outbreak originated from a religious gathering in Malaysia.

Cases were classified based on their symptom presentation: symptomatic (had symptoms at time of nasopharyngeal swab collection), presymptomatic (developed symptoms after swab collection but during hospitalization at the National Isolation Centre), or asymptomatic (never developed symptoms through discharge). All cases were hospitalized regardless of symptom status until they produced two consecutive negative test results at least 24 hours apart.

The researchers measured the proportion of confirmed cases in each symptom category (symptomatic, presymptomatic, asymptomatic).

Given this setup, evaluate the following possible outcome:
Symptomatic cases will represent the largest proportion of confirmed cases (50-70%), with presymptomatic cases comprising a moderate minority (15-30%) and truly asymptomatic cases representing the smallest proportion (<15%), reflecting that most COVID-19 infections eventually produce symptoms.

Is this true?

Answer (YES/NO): NO